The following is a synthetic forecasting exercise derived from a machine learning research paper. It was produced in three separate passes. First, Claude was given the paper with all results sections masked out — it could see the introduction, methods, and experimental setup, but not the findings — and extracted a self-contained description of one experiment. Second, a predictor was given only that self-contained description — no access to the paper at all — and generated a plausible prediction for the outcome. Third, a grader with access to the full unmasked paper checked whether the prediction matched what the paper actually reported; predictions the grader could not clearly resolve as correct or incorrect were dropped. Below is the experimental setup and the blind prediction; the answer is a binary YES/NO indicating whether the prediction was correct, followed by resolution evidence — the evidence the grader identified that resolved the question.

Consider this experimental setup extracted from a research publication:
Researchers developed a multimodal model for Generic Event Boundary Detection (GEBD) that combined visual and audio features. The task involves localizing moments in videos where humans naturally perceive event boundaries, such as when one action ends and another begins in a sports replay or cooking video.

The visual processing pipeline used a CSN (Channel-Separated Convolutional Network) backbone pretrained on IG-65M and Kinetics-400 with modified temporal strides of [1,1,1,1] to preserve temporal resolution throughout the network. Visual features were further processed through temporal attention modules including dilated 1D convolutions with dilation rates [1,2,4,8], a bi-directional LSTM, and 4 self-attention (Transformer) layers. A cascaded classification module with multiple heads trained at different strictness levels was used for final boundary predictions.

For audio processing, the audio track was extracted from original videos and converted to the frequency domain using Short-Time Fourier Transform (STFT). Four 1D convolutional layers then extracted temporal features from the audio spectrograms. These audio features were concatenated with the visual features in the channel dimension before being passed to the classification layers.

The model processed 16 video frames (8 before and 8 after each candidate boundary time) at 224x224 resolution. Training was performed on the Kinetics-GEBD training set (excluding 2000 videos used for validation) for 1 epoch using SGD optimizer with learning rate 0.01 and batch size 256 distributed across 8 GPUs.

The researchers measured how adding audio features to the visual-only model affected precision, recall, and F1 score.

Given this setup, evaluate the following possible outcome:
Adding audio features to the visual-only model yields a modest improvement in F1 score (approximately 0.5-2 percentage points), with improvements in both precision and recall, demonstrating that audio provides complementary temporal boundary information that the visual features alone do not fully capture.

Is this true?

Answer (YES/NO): NO